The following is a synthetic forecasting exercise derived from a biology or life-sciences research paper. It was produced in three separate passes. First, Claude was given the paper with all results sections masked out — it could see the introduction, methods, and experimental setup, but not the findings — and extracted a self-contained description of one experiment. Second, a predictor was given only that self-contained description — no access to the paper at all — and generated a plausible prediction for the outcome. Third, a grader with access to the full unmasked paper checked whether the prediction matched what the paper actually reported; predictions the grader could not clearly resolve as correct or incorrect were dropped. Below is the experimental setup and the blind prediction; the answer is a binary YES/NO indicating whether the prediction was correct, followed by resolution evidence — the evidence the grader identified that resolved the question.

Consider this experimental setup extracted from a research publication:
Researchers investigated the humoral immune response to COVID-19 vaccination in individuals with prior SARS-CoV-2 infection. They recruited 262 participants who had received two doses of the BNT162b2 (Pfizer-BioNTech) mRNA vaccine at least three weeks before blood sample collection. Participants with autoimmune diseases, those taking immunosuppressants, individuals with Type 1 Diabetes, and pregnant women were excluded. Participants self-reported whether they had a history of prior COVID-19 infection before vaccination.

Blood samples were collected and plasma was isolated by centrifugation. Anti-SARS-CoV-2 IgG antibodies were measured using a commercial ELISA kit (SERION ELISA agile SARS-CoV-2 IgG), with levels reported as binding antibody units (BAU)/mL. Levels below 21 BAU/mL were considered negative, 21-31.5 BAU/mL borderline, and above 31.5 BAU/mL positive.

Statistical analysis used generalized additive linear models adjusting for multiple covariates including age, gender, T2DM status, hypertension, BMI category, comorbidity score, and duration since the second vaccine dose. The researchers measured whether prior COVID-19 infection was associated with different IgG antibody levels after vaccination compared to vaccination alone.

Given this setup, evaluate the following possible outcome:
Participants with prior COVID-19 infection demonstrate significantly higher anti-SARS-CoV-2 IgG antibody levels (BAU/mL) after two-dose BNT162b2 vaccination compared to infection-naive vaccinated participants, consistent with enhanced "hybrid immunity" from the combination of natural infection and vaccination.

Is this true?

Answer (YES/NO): YES